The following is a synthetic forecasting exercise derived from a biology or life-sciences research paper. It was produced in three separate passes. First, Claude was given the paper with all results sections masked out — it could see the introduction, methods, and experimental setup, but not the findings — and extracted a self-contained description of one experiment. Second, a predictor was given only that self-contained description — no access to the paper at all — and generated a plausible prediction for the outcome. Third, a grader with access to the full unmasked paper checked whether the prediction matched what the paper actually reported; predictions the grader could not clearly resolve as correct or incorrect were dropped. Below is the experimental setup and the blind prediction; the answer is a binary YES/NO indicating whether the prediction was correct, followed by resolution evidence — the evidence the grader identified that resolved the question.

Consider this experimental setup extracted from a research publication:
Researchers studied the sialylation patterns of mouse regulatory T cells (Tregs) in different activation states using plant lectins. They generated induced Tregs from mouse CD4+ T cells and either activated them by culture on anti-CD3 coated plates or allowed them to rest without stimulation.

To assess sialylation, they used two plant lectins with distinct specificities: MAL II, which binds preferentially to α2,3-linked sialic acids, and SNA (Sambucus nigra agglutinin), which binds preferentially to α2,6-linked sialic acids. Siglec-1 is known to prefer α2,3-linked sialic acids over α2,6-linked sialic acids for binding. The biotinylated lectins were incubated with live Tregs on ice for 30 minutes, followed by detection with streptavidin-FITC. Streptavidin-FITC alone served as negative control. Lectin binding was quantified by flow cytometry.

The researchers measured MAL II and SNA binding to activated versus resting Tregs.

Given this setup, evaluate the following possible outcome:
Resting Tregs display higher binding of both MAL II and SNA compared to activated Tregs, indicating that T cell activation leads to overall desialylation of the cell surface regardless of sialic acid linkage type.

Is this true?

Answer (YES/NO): NO